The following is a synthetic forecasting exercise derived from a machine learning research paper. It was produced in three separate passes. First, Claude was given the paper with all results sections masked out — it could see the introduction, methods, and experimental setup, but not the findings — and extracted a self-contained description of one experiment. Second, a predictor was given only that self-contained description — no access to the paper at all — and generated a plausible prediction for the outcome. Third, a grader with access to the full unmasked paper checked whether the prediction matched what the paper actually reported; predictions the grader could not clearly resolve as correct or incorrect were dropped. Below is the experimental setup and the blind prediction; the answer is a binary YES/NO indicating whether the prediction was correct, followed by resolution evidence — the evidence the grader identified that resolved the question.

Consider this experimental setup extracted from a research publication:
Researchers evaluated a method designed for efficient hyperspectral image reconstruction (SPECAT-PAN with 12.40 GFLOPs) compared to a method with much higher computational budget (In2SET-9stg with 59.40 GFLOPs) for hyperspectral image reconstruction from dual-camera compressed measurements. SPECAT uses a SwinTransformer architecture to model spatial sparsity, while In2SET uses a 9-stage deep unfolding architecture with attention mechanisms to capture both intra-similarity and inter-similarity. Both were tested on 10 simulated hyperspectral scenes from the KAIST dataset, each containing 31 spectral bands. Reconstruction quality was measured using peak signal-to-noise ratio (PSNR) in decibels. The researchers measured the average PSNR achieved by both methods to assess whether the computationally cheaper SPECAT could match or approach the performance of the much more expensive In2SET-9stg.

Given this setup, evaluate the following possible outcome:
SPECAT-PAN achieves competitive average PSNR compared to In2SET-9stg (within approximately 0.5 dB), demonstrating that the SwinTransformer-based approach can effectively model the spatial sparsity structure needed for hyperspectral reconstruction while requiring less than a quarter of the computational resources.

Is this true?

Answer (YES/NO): YES